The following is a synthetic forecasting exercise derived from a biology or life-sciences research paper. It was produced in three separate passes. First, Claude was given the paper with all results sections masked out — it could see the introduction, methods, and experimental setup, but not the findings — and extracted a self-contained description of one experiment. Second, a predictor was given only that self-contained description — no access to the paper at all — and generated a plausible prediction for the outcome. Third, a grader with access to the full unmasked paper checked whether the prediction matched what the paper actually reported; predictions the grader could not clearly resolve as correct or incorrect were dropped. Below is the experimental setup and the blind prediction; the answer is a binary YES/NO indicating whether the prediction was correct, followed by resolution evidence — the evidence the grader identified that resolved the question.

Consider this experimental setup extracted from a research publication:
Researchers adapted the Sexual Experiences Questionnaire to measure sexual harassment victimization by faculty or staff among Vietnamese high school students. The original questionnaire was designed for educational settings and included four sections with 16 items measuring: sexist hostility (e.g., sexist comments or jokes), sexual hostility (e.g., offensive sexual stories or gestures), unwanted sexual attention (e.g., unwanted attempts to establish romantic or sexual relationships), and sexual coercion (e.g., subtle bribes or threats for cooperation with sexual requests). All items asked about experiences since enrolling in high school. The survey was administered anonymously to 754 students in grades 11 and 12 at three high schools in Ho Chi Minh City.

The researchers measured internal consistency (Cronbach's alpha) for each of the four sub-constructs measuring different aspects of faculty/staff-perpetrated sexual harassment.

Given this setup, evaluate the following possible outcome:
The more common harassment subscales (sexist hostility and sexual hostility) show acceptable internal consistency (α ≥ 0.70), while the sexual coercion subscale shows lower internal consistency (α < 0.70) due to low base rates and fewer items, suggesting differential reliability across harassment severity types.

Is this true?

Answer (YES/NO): NO